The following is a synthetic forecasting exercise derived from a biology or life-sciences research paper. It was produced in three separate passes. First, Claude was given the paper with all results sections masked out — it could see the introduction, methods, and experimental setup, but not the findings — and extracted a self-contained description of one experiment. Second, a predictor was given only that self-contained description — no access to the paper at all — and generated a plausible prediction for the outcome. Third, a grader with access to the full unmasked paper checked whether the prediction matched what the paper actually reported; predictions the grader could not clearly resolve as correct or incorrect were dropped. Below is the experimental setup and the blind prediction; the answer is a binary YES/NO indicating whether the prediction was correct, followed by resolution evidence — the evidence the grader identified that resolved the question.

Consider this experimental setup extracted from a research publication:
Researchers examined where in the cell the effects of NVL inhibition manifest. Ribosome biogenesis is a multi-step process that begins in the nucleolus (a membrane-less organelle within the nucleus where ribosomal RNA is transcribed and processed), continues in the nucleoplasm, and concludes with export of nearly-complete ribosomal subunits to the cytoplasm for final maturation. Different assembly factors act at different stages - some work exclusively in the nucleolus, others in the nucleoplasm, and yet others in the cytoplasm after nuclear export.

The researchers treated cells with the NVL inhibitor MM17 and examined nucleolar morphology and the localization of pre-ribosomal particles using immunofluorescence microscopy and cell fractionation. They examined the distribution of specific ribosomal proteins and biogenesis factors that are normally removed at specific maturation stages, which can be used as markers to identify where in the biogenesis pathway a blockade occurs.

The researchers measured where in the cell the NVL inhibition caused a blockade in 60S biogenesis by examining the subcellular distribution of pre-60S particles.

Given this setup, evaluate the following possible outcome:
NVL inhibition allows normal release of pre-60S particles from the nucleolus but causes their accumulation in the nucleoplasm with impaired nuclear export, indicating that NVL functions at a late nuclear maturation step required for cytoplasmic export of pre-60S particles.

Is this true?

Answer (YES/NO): NO